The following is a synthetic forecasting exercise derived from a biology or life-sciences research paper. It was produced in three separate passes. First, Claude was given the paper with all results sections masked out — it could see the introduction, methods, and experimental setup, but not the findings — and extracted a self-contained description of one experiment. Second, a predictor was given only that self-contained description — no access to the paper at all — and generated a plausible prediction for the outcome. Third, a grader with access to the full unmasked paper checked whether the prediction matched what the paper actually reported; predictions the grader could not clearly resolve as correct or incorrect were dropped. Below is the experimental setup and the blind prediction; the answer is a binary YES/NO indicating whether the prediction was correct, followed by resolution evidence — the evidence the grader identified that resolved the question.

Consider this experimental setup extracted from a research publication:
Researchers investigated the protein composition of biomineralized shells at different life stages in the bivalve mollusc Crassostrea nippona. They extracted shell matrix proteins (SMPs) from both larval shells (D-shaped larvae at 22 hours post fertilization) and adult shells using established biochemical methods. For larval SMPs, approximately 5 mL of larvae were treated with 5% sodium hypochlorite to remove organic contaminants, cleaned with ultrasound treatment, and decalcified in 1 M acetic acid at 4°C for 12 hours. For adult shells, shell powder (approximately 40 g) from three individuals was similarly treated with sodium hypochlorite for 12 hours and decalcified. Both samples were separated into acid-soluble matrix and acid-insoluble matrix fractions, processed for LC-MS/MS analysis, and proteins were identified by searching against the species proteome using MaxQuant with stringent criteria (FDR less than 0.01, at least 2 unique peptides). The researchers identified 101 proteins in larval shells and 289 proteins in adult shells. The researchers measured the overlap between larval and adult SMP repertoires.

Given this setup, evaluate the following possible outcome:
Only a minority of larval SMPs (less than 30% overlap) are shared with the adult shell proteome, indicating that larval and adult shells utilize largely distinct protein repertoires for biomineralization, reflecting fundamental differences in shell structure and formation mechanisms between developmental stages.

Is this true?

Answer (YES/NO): YES